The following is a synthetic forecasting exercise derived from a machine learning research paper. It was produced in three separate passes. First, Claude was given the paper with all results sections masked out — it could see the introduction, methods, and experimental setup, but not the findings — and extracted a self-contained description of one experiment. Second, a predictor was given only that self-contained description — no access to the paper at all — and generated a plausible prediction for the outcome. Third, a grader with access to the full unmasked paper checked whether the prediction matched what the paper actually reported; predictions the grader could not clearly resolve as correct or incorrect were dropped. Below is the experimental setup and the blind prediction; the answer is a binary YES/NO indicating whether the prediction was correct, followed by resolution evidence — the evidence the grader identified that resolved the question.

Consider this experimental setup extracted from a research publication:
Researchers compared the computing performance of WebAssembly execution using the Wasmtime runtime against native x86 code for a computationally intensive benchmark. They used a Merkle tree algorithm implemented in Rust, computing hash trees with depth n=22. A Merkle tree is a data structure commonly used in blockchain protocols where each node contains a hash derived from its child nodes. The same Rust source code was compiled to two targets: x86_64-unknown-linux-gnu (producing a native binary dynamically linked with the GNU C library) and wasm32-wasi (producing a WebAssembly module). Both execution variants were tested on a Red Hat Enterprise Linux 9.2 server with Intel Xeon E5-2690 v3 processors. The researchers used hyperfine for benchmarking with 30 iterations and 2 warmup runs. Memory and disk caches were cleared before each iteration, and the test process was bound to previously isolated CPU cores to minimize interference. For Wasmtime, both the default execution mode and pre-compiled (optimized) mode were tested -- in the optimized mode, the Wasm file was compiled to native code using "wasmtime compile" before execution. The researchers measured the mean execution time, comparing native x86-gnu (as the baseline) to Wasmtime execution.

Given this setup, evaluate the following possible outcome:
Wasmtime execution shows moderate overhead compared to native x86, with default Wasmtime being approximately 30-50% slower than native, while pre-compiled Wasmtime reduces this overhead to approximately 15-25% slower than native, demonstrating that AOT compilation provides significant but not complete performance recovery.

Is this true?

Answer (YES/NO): NO